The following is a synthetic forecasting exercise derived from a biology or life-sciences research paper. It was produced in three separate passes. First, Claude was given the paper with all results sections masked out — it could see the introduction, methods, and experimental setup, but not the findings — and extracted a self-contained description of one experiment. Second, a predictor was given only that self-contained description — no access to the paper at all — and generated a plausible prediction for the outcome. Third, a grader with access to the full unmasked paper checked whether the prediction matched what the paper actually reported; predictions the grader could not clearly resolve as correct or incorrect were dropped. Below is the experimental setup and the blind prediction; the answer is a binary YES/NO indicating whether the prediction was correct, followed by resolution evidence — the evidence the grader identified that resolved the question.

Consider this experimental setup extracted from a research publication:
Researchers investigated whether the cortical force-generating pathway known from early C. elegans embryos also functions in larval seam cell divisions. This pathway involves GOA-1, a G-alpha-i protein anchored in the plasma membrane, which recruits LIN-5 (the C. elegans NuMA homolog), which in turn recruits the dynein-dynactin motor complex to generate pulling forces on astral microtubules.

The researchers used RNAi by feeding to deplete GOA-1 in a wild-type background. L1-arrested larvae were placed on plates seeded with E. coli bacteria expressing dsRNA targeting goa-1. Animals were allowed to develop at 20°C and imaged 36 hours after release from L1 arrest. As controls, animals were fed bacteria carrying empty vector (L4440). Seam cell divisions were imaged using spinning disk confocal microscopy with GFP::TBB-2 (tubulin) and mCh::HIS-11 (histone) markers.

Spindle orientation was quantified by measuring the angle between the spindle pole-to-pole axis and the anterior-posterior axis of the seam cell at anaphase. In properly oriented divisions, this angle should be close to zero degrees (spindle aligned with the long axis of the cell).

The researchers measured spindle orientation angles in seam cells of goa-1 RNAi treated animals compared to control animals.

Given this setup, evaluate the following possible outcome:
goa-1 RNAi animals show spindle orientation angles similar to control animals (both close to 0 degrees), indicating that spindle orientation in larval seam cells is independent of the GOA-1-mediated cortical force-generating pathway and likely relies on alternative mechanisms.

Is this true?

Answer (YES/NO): NO